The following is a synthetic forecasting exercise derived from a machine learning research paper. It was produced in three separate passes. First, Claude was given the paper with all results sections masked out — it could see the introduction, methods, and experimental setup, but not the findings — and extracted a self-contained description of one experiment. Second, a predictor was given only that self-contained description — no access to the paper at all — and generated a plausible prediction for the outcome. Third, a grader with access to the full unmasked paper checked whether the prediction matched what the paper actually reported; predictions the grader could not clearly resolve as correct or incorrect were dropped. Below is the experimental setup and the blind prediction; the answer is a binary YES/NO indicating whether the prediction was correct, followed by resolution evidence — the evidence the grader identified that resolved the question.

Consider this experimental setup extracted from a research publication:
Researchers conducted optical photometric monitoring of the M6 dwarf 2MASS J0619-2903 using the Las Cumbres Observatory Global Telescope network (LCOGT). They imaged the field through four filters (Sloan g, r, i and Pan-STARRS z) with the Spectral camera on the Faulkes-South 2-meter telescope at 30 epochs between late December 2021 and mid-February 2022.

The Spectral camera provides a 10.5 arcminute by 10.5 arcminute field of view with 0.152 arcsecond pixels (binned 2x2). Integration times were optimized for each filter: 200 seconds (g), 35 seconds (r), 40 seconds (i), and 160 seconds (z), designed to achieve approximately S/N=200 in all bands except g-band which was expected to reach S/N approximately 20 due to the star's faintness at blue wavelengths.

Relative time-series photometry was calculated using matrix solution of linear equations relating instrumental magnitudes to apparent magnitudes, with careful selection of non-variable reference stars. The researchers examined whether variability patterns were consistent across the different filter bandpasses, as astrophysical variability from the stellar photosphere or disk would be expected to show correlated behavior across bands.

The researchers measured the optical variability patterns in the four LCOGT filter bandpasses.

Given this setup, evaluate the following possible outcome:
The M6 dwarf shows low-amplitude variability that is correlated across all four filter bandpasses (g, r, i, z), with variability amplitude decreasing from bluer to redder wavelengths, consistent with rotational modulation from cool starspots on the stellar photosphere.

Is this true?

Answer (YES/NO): NO